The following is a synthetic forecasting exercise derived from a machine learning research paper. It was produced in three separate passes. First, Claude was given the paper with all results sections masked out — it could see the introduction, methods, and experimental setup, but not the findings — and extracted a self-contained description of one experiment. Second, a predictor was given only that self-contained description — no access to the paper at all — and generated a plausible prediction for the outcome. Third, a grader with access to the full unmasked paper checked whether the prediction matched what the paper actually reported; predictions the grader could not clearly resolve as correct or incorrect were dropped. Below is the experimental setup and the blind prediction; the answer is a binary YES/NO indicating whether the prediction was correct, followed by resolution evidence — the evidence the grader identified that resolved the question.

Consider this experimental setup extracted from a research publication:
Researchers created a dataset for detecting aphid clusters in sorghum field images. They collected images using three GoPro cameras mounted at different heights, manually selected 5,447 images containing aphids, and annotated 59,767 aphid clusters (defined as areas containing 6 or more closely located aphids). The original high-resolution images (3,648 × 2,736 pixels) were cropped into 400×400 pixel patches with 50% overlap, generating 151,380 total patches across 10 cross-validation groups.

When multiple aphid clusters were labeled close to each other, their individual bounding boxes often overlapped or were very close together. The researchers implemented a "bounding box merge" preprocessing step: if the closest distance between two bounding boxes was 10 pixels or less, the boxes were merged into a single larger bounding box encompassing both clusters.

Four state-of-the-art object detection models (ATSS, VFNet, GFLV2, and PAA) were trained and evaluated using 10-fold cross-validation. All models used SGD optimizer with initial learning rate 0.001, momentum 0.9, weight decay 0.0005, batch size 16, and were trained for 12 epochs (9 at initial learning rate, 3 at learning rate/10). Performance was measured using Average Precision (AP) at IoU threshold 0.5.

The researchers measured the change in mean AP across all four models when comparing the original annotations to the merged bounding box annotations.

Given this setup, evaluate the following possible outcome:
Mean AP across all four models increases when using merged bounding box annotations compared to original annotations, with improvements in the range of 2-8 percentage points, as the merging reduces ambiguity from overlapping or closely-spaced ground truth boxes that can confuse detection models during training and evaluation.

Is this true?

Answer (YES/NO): YES